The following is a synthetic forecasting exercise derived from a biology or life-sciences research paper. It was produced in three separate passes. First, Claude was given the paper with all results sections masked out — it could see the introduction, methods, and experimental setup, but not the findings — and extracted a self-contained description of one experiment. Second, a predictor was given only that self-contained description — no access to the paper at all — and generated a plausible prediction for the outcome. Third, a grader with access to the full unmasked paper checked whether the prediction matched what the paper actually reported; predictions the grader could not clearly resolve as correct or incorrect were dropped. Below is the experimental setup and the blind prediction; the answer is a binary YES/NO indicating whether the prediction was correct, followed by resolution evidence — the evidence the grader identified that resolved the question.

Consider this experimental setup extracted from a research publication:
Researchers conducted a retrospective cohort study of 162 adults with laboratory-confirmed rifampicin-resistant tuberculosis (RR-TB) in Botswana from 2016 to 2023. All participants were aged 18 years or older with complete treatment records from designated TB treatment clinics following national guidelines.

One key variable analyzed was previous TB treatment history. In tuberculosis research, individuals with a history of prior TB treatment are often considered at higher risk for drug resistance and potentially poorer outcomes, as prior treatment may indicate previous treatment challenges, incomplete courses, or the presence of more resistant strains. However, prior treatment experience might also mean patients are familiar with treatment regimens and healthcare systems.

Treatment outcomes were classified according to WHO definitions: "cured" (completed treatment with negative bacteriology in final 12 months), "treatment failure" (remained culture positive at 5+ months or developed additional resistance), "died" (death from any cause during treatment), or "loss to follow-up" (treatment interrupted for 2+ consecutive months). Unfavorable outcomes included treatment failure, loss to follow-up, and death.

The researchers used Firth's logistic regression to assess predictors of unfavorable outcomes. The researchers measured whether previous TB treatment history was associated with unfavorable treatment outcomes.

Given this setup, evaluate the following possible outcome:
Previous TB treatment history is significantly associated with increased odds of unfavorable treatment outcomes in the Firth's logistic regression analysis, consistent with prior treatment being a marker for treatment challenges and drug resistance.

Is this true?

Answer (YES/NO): NO